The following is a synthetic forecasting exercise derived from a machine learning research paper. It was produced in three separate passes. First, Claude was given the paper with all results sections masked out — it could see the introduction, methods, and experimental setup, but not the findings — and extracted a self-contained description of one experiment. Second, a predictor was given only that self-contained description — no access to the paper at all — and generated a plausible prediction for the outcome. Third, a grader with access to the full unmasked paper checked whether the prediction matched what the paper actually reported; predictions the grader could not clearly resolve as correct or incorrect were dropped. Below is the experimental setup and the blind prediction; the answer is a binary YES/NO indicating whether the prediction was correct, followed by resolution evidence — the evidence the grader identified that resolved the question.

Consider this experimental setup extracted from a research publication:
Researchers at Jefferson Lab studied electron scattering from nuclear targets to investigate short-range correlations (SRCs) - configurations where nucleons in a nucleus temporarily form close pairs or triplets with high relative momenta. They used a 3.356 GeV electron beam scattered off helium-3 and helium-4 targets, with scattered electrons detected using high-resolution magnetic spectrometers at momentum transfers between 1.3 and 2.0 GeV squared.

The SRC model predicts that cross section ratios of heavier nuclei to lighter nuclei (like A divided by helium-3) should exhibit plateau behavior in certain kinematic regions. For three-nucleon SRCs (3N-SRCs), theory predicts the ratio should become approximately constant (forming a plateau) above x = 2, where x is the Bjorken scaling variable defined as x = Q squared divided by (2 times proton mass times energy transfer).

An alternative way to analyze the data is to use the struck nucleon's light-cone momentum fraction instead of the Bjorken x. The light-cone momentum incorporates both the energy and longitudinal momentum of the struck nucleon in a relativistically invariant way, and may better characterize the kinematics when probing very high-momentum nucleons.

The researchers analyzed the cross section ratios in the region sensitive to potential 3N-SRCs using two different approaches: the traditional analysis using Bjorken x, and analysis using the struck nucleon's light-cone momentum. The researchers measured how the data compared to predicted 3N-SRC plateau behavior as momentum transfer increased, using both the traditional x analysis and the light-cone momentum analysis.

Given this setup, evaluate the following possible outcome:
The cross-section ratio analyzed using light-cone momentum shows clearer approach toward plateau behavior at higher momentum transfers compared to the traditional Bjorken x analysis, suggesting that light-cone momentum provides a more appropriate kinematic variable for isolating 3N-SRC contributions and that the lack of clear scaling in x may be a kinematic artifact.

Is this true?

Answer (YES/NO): YES